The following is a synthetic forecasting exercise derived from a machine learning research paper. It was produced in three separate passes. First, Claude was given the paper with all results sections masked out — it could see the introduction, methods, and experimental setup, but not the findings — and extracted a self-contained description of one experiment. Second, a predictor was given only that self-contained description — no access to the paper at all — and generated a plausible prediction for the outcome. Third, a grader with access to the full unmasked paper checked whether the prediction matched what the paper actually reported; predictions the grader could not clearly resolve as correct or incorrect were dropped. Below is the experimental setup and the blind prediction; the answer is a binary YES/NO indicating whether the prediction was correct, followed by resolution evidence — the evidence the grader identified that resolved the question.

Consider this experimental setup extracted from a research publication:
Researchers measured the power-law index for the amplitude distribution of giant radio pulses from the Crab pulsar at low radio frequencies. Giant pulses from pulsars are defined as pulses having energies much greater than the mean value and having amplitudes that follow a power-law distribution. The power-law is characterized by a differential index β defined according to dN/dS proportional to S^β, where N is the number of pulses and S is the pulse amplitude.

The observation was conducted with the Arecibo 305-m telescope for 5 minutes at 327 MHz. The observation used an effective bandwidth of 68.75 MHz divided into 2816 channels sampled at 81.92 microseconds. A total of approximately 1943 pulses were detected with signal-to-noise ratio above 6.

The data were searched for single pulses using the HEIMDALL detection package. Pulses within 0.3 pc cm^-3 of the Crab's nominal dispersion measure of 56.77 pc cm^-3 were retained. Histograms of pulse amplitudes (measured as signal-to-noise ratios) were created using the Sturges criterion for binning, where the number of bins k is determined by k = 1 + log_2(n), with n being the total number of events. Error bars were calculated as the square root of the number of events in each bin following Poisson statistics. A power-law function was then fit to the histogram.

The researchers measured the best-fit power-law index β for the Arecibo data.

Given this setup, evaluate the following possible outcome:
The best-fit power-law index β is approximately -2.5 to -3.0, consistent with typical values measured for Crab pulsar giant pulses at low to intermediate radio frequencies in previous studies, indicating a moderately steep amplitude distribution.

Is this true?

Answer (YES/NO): YES